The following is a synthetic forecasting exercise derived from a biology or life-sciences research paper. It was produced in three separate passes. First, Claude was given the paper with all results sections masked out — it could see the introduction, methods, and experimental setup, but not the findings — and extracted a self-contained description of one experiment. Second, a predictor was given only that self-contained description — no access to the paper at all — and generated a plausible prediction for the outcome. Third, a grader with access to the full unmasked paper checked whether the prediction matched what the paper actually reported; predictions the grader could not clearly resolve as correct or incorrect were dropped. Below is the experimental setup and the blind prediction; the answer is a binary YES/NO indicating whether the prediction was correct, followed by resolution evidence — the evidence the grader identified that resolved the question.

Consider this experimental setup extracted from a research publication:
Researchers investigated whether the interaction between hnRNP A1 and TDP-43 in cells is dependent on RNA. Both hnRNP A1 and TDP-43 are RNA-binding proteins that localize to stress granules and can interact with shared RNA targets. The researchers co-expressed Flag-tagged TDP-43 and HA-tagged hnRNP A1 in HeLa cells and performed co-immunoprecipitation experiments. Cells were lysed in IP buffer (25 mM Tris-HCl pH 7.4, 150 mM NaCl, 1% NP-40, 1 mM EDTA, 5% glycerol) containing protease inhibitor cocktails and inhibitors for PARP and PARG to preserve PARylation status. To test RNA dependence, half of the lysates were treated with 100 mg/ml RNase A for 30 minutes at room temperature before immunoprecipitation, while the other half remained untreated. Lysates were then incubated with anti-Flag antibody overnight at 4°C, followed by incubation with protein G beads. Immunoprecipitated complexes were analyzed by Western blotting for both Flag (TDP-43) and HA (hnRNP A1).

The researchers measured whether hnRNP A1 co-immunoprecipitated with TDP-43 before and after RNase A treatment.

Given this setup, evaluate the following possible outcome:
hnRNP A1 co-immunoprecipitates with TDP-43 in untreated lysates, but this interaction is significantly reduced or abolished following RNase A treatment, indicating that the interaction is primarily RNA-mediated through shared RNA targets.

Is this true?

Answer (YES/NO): YES